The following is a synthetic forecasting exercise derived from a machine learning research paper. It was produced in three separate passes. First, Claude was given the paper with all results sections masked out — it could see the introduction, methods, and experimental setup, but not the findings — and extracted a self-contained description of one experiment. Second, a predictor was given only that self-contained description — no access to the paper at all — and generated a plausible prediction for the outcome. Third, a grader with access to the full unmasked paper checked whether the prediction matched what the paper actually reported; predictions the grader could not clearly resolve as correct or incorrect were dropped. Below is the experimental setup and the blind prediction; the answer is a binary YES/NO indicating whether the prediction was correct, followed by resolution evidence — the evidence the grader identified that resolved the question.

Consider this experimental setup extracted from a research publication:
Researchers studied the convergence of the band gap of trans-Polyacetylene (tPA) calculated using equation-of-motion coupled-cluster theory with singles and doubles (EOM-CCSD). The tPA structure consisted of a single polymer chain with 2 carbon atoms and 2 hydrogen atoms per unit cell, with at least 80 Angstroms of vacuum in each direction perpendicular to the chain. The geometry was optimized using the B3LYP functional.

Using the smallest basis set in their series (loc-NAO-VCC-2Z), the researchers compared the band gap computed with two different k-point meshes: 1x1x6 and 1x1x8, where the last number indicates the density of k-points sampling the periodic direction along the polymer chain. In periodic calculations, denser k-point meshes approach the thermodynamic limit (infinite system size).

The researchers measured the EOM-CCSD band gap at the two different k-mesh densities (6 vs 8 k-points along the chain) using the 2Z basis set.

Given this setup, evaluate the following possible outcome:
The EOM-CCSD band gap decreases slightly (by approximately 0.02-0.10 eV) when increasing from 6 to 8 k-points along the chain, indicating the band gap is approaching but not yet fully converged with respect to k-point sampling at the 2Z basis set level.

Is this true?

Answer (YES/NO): NO